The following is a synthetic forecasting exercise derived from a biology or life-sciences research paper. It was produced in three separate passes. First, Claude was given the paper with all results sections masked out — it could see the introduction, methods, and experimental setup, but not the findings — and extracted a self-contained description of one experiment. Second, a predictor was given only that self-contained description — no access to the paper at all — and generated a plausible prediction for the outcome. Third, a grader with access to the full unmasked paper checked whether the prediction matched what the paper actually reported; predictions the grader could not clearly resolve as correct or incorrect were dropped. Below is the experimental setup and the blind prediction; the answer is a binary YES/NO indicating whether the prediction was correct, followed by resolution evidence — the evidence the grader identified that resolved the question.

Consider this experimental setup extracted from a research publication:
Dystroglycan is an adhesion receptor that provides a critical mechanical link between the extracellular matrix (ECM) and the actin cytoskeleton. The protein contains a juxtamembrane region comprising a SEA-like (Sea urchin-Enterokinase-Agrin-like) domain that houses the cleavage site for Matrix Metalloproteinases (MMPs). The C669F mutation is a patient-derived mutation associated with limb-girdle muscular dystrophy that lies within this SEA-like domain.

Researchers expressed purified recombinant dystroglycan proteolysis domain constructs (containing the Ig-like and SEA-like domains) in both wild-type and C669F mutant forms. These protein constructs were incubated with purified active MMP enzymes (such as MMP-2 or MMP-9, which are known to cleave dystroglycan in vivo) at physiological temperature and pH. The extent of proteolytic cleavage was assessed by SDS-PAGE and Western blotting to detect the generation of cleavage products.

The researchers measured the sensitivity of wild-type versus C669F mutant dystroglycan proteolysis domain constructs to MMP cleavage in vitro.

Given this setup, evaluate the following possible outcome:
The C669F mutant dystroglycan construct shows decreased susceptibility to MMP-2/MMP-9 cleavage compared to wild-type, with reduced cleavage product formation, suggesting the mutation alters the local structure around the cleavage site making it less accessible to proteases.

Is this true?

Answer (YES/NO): NO